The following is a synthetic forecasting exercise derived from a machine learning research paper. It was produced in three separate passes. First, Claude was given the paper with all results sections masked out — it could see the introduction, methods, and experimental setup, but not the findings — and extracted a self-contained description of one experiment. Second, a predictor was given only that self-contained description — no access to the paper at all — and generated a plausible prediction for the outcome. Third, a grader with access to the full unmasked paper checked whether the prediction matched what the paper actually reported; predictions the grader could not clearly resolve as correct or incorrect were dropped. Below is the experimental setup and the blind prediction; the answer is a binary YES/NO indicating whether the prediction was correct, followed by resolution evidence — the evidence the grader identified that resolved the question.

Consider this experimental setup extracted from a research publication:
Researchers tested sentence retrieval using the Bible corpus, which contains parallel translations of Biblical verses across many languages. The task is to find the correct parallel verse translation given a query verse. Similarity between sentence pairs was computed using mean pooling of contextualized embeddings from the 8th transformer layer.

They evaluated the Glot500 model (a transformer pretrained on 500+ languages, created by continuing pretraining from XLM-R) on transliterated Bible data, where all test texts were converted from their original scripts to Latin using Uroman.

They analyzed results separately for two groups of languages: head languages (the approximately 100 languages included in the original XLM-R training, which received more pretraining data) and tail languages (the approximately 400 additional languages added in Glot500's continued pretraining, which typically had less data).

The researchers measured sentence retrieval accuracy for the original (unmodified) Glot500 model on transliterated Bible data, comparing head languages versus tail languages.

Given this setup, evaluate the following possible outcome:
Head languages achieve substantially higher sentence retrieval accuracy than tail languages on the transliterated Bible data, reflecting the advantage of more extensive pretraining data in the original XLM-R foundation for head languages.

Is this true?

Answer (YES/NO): NO